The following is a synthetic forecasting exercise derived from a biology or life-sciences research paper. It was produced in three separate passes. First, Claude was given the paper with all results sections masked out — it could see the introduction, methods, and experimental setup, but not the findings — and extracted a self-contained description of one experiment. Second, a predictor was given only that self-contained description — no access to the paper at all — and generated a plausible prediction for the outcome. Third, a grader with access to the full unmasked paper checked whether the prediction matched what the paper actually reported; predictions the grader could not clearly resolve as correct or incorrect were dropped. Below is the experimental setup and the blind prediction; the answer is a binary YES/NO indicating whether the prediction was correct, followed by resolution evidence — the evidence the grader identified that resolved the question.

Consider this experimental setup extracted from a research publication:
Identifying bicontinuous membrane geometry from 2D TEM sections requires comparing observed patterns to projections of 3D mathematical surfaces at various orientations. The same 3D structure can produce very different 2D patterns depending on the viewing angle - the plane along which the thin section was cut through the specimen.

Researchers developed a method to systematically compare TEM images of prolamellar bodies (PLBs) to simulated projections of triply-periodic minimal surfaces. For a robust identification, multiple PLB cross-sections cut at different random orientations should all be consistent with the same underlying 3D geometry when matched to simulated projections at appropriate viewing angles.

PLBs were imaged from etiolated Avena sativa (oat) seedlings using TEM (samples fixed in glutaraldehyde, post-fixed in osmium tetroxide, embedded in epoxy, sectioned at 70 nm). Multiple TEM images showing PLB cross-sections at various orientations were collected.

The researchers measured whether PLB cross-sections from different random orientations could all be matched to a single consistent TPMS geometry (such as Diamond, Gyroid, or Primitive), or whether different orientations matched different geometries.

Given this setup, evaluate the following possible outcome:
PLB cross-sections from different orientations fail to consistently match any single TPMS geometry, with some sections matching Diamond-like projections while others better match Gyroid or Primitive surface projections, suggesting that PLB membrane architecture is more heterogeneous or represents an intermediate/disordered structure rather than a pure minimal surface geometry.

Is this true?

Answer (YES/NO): NO